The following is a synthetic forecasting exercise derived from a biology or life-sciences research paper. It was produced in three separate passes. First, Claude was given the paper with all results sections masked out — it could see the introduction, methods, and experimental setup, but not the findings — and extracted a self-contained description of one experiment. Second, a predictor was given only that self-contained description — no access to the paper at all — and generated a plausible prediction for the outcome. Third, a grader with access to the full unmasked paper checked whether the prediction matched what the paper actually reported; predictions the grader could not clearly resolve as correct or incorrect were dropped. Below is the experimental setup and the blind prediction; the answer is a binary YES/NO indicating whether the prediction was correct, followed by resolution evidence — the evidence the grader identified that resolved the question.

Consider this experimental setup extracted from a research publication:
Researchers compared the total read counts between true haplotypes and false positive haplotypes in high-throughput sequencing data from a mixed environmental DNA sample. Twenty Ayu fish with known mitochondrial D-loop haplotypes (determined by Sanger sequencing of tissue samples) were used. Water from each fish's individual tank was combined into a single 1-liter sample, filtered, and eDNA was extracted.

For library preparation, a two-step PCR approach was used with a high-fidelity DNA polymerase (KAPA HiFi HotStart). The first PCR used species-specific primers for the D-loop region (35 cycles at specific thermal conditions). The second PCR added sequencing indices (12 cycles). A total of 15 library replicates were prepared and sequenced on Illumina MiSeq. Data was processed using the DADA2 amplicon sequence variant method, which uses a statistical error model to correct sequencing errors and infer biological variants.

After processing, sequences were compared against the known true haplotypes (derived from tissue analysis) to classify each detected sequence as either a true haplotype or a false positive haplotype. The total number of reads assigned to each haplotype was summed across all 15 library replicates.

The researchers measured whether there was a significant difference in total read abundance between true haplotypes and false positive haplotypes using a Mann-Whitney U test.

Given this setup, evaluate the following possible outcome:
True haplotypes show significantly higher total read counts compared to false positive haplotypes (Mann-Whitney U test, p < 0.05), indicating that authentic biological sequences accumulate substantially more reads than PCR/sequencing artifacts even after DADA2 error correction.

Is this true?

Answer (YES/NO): YES